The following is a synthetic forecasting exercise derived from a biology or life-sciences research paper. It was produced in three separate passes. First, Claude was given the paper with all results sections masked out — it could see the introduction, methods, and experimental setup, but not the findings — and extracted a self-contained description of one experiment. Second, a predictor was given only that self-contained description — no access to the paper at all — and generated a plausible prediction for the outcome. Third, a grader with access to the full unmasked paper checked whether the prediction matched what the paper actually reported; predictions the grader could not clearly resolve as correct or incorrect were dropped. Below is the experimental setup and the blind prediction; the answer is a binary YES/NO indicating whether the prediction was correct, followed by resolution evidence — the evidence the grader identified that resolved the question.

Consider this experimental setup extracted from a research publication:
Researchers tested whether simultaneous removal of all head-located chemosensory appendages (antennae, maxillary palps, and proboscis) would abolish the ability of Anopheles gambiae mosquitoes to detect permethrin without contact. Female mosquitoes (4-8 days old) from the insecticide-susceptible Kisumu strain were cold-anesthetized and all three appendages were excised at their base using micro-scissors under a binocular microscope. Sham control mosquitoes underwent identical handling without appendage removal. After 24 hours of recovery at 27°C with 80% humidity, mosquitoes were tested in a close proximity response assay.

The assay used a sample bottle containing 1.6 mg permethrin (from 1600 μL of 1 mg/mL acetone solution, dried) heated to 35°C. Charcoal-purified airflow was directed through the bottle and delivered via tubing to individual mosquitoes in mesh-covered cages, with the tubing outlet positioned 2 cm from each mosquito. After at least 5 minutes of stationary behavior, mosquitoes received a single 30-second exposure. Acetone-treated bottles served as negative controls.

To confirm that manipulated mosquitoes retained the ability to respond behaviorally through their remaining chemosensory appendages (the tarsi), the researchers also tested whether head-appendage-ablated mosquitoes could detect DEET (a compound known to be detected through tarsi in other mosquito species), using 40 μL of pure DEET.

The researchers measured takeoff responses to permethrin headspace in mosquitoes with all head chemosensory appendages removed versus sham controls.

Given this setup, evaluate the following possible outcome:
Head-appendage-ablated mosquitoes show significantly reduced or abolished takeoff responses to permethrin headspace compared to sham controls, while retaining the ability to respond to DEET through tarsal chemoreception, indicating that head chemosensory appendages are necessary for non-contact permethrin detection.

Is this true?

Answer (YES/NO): NO